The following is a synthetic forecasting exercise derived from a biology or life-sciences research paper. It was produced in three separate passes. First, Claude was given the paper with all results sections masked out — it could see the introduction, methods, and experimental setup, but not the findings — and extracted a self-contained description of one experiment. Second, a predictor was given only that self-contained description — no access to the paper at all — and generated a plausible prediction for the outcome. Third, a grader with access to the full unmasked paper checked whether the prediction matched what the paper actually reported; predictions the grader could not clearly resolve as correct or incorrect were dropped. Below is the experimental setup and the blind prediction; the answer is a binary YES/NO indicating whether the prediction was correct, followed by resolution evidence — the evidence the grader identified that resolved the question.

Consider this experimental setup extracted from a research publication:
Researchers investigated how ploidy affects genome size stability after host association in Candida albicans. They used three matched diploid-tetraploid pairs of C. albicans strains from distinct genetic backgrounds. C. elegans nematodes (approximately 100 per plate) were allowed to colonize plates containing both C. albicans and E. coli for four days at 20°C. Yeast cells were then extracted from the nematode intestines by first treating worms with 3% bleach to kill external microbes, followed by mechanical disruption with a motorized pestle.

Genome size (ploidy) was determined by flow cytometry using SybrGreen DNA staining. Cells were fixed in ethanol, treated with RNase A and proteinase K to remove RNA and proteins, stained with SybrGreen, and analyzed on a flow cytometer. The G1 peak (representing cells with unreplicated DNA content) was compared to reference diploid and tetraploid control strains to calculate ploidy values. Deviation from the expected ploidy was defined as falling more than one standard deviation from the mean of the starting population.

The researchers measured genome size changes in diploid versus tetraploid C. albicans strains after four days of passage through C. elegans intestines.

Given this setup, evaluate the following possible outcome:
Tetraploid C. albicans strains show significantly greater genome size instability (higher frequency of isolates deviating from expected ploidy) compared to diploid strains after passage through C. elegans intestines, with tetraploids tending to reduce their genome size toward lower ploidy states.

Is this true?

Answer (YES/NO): YES